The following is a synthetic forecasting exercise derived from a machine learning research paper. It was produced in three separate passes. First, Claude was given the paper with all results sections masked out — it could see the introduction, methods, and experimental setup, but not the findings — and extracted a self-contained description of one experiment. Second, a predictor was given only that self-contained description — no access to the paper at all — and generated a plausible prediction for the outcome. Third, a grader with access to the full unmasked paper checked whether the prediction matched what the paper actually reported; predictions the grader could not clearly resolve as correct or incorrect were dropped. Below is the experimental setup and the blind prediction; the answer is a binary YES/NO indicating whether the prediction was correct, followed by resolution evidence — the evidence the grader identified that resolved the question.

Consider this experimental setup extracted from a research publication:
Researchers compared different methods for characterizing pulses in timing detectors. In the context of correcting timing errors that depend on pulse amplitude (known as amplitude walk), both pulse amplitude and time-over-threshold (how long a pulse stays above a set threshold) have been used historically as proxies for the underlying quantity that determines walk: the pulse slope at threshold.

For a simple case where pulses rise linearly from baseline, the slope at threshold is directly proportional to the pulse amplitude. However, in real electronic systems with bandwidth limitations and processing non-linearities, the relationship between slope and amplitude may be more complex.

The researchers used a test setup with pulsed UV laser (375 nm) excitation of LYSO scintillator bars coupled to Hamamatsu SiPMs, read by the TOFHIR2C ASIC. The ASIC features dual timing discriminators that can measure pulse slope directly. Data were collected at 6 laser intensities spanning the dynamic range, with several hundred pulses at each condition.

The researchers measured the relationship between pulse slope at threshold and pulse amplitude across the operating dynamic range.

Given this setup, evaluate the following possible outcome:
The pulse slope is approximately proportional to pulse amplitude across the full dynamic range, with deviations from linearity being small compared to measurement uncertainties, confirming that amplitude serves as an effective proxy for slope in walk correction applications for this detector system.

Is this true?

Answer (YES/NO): NO